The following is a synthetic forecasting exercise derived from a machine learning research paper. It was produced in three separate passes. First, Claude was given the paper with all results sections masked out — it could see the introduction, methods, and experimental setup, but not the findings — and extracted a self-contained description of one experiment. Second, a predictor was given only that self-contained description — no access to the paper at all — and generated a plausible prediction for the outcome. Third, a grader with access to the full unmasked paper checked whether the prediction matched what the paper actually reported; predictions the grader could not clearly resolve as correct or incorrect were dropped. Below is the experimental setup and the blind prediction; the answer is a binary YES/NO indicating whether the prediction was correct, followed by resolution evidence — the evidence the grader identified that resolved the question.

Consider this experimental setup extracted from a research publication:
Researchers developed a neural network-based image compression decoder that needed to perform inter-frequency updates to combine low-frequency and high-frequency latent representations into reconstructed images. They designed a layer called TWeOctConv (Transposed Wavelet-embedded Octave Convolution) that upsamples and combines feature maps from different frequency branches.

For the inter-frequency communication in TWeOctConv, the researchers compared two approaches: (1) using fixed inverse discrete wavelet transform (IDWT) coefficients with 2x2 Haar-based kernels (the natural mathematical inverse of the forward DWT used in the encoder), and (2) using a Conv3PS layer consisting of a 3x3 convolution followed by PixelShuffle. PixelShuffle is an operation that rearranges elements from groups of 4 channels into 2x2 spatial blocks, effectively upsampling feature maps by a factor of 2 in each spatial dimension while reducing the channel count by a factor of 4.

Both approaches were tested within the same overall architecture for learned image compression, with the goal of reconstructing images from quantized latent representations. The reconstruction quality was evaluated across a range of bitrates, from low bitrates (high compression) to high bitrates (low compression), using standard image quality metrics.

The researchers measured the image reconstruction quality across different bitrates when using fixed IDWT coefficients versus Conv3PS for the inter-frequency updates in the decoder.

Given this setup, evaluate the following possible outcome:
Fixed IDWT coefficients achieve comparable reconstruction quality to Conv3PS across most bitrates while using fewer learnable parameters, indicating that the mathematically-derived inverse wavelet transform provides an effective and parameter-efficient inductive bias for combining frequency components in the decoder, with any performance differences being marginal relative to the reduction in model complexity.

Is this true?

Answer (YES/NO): NO